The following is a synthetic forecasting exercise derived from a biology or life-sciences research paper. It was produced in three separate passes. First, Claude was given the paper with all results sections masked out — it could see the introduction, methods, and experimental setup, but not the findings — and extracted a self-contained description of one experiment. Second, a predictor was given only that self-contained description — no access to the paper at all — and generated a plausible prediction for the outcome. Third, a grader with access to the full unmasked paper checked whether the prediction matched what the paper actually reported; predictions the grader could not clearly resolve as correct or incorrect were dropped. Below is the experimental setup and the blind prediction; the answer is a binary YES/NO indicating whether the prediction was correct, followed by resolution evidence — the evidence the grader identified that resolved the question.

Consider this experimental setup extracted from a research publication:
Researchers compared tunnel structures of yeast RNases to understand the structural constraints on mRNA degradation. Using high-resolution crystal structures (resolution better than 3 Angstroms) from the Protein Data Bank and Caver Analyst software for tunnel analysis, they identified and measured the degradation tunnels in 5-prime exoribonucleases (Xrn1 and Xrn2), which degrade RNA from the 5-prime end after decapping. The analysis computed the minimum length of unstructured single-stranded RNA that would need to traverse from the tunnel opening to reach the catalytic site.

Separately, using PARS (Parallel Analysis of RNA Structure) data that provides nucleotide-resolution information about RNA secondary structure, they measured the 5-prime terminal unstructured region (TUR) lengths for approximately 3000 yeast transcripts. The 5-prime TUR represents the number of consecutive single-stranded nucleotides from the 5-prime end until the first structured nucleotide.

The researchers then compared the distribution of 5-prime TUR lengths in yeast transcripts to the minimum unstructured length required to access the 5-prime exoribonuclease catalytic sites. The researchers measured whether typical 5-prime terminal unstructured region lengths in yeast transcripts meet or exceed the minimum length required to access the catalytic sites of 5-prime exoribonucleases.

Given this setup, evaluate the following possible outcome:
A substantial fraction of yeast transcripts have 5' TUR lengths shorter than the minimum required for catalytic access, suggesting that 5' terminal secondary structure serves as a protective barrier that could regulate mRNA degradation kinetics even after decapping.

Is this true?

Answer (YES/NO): YES